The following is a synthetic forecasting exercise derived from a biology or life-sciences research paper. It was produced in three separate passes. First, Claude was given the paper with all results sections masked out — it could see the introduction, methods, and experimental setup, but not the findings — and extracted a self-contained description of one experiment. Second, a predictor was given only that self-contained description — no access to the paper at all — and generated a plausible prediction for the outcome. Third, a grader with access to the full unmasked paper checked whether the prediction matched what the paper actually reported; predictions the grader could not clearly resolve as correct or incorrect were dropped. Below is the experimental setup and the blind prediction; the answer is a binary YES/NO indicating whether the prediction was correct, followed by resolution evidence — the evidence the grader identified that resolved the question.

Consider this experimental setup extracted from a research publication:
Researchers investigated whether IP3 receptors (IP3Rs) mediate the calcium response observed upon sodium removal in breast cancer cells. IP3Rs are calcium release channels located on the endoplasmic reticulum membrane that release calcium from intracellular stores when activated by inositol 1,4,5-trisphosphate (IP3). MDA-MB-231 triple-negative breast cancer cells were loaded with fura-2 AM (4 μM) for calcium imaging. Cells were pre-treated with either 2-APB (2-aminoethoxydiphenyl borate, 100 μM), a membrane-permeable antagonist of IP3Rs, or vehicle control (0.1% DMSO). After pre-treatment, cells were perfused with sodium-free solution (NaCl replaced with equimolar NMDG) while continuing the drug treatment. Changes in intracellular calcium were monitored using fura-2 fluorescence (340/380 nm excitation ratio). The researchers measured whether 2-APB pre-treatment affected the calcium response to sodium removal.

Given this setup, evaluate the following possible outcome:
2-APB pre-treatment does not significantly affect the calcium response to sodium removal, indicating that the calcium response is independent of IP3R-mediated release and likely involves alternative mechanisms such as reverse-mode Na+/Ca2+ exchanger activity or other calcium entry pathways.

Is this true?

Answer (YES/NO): NO